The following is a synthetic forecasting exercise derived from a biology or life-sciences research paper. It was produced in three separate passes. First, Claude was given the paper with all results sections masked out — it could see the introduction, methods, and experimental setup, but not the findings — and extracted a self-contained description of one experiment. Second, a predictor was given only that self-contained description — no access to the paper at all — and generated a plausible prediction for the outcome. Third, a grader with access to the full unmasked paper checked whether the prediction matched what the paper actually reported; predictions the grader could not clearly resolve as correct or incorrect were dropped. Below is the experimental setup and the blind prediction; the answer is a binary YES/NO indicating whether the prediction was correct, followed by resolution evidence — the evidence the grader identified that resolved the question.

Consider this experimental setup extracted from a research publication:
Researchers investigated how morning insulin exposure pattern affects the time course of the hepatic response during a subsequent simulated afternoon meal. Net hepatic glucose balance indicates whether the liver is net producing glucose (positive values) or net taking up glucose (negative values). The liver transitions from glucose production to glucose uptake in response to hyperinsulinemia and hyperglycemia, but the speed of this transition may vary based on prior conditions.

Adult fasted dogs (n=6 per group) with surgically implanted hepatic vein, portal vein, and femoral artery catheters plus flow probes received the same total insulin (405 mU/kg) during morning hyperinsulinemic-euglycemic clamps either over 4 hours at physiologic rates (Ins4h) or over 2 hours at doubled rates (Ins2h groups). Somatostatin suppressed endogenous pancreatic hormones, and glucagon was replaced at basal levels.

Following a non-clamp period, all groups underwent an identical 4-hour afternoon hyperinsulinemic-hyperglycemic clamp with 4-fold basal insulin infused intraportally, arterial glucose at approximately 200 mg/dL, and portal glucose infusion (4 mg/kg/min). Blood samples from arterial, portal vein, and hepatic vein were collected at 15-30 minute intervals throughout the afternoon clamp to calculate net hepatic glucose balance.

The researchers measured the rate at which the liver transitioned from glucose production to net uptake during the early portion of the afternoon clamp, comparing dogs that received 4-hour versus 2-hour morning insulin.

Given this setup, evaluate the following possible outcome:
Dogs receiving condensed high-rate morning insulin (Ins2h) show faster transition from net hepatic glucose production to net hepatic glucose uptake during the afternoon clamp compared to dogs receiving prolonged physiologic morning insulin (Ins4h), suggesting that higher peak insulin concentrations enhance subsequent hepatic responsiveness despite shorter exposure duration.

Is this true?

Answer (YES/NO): NO